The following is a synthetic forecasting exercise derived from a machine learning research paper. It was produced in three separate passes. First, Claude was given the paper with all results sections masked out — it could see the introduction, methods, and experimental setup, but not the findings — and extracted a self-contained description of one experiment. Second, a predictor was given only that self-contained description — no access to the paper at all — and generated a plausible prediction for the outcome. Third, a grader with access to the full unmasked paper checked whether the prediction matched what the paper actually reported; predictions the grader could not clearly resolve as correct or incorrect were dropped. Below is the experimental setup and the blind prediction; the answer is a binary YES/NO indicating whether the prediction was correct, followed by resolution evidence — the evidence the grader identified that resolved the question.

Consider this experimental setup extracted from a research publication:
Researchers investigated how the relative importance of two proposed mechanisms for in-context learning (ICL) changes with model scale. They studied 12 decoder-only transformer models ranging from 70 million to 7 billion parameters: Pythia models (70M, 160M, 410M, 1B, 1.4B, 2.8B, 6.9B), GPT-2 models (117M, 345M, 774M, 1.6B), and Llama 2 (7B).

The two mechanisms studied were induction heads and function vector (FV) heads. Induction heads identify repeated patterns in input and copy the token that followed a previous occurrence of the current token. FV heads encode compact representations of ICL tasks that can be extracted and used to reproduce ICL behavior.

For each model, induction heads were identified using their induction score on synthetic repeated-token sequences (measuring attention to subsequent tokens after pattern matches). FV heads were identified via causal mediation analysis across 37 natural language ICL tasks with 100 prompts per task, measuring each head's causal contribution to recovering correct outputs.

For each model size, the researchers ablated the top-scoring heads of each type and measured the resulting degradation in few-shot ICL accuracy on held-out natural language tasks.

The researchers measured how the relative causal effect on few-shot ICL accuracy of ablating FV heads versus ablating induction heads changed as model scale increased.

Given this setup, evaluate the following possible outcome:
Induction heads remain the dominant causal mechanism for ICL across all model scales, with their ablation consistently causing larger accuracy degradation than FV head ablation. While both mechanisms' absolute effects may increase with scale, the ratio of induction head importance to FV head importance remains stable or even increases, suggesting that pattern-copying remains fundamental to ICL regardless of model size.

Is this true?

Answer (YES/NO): NO